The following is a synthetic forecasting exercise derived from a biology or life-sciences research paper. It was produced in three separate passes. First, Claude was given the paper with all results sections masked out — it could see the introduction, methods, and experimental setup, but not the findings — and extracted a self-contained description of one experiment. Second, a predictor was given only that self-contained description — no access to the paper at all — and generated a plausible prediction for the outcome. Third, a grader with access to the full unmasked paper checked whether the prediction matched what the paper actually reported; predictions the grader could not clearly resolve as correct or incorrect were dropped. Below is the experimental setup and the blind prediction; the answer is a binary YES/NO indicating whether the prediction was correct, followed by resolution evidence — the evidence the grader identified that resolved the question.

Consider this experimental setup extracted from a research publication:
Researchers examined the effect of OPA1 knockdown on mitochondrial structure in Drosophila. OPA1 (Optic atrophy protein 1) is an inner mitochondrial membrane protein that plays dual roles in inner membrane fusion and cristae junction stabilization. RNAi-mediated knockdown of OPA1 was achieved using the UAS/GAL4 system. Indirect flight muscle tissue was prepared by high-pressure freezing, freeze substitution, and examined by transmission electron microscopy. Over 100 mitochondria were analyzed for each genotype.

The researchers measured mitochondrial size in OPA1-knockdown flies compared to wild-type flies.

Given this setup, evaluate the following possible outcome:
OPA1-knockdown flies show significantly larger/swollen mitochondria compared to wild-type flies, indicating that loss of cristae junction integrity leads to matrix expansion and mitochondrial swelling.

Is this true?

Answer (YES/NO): NO